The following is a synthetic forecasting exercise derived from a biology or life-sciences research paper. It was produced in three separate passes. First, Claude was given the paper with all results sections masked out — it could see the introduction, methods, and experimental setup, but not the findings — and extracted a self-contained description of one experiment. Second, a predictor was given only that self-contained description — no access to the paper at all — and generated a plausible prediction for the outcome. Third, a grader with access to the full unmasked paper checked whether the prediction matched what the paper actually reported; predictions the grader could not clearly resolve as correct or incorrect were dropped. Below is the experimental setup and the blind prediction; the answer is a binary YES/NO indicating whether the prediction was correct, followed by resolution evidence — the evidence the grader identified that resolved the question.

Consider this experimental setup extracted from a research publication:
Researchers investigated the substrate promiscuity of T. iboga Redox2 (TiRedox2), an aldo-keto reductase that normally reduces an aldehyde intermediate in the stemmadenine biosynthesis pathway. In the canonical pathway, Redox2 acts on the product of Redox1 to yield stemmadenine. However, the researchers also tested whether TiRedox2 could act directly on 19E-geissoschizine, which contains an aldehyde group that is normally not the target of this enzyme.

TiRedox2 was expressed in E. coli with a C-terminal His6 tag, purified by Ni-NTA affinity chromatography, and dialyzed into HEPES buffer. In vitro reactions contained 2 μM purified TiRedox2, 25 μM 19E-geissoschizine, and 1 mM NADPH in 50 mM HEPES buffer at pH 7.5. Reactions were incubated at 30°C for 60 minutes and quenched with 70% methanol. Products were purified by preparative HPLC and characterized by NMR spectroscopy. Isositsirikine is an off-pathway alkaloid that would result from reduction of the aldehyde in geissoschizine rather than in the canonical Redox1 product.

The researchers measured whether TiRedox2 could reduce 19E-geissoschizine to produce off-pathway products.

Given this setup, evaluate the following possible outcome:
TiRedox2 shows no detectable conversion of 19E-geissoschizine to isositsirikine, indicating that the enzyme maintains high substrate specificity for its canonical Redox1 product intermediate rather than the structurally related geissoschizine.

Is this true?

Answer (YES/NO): NO